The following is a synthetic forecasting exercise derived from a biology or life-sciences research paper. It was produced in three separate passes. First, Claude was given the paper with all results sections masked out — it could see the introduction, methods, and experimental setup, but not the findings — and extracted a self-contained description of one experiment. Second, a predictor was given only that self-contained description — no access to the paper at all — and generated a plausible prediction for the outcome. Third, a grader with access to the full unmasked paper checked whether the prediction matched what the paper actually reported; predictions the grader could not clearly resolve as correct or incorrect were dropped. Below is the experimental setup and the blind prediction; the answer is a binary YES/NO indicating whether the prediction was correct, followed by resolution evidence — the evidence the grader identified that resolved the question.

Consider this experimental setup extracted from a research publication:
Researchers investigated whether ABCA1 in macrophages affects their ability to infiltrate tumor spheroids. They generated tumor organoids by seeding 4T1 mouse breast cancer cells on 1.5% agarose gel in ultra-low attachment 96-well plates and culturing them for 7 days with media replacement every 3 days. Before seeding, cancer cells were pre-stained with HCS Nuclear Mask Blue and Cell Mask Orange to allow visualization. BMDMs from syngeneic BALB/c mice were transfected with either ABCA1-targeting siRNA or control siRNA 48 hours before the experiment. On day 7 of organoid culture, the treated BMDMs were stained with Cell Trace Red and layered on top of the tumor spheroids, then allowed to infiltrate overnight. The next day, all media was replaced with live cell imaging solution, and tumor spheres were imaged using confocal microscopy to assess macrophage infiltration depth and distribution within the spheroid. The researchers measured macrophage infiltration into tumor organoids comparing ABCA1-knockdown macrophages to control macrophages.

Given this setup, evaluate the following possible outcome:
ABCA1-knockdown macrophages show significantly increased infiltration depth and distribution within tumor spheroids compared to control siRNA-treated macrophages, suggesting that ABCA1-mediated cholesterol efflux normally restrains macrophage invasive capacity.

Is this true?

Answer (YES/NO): NO